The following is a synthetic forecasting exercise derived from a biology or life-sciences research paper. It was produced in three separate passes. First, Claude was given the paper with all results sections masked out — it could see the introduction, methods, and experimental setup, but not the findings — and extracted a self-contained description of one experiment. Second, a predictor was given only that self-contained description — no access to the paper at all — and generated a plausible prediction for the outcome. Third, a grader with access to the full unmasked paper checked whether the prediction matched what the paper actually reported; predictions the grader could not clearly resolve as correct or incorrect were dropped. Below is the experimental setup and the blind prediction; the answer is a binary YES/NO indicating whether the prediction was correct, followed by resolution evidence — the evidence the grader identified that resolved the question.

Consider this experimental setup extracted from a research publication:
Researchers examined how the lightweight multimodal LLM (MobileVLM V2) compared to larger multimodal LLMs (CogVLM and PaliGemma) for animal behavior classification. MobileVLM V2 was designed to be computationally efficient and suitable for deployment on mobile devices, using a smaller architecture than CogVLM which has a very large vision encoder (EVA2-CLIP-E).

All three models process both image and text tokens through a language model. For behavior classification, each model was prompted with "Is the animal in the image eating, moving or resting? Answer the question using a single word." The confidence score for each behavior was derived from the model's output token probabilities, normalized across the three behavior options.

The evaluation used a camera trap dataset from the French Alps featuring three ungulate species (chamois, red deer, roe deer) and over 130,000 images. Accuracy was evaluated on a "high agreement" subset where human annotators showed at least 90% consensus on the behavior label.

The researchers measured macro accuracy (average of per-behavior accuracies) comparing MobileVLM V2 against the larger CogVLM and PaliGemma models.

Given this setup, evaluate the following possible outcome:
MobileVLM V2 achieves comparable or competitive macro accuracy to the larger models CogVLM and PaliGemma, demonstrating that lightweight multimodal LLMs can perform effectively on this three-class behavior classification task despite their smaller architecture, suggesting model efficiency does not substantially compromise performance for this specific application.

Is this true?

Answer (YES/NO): NO